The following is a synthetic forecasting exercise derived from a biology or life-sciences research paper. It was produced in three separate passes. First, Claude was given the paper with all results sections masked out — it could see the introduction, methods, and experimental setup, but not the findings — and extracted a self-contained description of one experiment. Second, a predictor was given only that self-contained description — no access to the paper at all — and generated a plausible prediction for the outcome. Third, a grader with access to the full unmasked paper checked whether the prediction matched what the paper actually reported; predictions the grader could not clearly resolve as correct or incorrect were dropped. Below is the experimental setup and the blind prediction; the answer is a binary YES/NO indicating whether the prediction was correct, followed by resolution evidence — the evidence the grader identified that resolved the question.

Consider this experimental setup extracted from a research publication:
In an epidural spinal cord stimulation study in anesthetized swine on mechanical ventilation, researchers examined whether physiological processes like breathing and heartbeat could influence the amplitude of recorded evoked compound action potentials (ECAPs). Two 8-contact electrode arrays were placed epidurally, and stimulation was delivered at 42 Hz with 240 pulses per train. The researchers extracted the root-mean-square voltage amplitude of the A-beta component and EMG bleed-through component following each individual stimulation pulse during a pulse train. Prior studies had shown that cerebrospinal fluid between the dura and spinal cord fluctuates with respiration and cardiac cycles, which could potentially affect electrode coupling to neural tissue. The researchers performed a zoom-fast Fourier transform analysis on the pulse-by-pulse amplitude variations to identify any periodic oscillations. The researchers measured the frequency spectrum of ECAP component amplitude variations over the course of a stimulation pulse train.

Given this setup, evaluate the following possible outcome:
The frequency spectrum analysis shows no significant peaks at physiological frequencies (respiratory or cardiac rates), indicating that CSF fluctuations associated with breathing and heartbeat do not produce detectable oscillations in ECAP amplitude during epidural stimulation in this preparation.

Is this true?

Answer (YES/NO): NO